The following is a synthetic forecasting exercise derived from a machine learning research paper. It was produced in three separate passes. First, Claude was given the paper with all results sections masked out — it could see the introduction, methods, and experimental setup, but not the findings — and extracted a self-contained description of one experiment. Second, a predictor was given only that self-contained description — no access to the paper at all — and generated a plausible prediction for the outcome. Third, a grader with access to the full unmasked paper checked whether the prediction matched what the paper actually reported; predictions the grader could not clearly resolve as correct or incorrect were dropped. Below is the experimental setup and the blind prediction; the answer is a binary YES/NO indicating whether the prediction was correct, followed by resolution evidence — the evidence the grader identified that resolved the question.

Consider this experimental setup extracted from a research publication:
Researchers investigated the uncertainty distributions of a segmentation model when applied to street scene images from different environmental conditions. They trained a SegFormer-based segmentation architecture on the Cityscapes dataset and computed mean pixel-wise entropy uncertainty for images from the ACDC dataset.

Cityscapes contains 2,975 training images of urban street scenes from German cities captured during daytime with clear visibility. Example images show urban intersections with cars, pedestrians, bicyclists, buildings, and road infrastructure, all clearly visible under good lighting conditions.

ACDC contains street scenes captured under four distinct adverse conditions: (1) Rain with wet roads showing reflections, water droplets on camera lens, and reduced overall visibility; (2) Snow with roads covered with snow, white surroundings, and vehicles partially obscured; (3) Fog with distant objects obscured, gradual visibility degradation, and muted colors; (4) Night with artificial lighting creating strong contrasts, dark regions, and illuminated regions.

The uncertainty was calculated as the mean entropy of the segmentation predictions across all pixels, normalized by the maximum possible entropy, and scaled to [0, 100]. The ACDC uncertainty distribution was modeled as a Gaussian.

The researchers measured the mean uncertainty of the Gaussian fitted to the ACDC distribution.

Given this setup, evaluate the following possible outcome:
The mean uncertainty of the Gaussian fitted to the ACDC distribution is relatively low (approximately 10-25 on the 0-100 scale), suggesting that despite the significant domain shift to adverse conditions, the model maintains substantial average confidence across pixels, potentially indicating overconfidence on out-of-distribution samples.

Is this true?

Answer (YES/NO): NO